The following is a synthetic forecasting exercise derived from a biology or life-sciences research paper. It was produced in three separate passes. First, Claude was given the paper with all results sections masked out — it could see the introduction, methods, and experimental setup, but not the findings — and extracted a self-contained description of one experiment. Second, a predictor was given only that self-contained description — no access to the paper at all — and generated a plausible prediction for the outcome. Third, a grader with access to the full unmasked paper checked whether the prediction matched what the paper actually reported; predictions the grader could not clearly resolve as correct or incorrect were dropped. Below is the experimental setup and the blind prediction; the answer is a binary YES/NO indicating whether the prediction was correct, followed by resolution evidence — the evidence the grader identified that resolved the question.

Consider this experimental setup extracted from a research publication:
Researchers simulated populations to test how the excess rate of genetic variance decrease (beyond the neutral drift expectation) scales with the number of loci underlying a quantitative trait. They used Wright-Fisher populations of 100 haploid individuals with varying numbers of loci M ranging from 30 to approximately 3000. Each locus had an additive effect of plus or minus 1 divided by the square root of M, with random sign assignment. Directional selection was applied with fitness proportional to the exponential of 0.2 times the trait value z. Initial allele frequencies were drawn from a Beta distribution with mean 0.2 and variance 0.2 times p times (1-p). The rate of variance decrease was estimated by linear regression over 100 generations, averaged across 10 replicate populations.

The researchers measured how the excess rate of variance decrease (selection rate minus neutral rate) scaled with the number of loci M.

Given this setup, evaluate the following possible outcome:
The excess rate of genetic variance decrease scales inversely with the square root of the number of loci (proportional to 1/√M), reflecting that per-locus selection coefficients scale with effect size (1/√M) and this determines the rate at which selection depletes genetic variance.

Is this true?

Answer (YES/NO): NO